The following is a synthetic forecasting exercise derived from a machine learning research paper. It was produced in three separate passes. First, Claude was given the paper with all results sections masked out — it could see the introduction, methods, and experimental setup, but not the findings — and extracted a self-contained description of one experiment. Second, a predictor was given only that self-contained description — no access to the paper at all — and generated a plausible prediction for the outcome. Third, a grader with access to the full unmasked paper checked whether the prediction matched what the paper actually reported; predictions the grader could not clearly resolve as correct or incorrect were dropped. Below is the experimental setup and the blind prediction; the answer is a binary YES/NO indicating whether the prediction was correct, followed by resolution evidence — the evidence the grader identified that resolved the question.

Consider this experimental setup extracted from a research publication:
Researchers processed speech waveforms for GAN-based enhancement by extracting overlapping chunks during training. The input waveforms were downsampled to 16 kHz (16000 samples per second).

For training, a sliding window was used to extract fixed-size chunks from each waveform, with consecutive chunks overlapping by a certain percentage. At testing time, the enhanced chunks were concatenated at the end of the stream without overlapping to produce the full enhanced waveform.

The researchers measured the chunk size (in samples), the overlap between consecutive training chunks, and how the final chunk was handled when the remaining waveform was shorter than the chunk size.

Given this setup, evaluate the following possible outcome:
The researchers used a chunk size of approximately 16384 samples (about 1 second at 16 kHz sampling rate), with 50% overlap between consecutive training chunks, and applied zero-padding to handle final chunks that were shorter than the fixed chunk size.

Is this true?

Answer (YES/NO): NO